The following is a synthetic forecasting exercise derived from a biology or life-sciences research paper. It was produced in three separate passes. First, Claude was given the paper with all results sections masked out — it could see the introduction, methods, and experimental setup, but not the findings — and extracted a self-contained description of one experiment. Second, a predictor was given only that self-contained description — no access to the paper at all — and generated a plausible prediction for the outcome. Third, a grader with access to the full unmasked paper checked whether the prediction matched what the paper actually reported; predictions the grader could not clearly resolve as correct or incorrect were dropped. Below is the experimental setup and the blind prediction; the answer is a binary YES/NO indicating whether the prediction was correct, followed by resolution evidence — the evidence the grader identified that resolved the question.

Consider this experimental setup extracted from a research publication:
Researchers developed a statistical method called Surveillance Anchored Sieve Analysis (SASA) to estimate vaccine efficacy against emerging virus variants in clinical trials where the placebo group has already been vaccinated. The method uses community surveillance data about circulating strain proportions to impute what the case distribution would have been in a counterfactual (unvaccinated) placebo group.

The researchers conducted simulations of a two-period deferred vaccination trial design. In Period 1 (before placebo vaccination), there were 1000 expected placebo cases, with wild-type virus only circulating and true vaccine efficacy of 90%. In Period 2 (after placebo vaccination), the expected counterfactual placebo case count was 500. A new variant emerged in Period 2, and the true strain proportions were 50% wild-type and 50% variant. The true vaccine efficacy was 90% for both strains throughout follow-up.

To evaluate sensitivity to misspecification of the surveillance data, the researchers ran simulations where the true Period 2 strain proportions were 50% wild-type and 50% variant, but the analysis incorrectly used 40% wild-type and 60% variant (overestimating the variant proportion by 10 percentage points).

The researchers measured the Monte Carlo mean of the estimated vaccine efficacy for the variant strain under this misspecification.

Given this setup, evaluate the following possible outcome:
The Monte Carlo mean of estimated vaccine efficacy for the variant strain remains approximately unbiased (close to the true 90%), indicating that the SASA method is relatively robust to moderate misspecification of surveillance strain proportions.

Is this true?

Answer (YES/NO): NO